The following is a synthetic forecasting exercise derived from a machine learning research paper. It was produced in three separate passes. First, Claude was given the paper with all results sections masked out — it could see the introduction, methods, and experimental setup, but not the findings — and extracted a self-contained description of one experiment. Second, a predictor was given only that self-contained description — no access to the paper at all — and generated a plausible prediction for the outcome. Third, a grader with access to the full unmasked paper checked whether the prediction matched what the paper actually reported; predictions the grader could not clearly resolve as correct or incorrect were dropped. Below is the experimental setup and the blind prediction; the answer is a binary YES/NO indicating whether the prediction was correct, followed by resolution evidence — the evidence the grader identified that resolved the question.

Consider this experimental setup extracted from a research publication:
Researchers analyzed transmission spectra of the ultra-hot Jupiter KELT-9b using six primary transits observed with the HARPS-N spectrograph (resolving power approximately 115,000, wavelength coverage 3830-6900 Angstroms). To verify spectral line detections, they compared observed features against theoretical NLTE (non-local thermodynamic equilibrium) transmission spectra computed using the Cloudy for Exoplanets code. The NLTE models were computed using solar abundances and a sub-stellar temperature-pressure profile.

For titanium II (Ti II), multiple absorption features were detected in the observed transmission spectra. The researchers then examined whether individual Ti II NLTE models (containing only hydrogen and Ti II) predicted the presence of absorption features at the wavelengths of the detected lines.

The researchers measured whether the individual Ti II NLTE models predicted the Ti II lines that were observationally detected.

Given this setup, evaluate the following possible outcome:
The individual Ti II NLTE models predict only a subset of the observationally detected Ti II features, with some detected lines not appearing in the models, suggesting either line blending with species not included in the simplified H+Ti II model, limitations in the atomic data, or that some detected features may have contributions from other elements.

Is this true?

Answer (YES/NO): NO